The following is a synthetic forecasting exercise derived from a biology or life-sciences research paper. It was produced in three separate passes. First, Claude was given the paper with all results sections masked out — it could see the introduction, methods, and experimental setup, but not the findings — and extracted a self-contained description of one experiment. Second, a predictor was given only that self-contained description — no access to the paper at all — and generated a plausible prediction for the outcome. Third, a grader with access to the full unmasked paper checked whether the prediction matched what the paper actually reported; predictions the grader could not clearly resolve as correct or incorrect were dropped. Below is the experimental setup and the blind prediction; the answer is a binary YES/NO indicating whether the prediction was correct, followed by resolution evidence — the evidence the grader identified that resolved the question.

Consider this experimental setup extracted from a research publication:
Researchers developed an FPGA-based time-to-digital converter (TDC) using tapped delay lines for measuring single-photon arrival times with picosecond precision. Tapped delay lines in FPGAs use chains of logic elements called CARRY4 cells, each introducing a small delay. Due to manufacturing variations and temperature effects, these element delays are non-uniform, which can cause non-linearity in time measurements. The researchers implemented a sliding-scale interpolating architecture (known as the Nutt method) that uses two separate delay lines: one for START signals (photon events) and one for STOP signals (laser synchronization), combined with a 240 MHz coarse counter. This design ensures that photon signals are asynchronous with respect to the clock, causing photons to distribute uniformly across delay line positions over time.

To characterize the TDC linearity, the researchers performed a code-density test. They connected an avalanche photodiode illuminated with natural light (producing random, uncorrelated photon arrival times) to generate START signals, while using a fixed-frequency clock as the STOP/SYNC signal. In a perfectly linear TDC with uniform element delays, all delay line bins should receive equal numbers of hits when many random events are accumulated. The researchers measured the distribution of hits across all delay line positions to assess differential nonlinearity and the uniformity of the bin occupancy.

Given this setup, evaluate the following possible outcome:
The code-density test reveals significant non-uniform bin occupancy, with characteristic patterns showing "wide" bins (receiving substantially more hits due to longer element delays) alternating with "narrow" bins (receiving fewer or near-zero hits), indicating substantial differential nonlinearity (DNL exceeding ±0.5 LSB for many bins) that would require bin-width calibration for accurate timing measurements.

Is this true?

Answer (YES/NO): NO